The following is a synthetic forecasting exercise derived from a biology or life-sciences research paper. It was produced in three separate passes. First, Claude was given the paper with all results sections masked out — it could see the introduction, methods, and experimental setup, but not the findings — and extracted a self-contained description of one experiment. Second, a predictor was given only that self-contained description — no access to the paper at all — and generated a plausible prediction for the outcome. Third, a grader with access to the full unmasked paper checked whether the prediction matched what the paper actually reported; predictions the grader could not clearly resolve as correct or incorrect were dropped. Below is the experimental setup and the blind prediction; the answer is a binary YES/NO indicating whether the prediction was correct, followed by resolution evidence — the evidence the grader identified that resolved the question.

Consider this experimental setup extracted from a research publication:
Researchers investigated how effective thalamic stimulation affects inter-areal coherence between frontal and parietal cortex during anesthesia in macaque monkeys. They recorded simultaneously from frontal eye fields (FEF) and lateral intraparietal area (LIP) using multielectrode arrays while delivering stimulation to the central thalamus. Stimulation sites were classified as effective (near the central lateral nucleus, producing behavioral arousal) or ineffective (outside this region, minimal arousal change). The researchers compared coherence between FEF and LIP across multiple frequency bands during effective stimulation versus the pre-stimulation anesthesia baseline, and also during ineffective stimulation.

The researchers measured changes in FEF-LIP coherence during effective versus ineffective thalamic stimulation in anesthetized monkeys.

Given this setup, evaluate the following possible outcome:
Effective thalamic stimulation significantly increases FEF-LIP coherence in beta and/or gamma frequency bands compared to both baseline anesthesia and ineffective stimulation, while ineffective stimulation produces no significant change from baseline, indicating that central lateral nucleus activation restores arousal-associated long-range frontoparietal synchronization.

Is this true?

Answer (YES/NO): YES